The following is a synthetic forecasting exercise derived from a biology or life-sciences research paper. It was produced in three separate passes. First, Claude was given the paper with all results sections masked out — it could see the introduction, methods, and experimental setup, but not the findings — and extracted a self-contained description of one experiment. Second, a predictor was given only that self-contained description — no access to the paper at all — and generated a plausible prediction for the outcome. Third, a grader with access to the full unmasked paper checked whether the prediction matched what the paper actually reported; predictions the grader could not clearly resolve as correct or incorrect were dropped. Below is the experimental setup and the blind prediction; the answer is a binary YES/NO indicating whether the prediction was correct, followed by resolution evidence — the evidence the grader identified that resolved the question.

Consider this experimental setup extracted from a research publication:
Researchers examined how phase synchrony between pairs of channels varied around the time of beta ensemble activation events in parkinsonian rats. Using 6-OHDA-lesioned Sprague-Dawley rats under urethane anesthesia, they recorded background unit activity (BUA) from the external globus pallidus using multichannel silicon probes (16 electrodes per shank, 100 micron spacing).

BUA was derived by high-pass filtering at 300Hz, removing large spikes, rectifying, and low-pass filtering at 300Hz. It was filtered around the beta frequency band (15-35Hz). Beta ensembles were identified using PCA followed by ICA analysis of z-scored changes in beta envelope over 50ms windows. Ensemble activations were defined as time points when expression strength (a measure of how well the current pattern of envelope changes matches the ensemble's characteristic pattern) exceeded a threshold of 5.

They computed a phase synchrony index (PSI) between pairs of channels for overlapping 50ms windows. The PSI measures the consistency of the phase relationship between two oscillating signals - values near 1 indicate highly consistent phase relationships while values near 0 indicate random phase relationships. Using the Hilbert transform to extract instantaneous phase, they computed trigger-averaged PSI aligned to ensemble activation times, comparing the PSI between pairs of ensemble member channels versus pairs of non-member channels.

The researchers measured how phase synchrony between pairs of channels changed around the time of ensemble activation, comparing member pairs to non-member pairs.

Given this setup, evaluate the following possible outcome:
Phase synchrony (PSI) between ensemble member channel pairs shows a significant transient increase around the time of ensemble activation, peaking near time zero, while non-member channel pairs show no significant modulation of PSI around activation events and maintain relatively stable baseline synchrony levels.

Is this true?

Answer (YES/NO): NO